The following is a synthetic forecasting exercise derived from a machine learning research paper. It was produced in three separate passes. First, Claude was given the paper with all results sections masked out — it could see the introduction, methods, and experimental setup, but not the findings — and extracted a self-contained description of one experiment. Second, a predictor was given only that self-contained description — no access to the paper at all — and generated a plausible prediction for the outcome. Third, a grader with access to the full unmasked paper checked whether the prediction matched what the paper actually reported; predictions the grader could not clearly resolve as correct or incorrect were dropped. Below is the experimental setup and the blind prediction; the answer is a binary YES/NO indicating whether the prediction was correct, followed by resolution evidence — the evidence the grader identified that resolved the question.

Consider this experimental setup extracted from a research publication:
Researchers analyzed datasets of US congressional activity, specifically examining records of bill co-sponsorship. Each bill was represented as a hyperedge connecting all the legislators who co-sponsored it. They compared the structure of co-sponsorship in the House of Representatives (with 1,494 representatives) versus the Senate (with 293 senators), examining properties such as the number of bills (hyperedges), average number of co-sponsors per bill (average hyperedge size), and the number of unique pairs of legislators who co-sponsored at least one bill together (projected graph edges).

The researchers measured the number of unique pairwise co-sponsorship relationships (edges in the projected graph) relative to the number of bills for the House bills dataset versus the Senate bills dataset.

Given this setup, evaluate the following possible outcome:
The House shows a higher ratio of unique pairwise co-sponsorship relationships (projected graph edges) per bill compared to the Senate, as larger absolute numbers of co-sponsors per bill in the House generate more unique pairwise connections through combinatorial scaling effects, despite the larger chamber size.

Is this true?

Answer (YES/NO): YES